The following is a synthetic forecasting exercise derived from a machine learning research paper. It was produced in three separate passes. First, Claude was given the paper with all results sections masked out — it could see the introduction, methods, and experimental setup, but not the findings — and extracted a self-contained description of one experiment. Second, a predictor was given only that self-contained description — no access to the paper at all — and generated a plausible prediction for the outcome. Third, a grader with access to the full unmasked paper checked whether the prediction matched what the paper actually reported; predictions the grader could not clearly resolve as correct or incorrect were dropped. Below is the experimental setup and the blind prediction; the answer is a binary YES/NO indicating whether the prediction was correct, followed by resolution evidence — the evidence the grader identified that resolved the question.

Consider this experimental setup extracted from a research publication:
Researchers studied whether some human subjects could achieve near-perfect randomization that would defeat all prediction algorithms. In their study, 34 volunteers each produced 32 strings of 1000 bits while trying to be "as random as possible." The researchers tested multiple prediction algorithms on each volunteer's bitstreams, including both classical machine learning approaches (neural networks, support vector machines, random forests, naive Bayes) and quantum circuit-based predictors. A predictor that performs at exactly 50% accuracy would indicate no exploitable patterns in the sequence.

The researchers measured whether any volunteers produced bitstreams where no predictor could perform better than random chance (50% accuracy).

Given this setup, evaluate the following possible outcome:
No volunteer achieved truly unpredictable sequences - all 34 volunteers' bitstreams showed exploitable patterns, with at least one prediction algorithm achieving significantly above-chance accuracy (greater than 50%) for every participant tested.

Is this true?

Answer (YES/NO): NO